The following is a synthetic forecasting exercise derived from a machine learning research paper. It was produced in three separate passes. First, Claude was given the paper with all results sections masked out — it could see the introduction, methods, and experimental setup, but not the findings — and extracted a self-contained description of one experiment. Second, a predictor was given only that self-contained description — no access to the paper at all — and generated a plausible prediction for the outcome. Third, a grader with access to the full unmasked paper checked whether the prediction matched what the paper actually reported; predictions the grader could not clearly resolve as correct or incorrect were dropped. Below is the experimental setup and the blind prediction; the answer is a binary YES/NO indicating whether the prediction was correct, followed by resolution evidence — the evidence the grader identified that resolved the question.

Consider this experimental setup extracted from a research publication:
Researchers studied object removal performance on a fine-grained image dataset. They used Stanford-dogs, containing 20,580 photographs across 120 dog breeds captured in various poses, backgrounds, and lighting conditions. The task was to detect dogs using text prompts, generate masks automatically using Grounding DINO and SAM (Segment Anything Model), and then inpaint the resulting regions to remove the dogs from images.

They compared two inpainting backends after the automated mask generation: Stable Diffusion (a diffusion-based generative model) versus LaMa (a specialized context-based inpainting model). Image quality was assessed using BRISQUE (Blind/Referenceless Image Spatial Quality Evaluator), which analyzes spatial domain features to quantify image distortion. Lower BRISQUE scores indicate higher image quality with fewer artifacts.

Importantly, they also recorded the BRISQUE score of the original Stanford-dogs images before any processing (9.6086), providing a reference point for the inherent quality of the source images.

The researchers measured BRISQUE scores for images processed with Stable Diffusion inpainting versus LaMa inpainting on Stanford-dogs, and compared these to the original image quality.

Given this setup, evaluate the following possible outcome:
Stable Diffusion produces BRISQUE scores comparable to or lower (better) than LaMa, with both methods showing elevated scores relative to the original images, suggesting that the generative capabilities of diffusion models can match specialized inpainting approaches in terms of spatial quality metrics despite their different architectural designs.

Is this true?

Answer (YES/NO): NO